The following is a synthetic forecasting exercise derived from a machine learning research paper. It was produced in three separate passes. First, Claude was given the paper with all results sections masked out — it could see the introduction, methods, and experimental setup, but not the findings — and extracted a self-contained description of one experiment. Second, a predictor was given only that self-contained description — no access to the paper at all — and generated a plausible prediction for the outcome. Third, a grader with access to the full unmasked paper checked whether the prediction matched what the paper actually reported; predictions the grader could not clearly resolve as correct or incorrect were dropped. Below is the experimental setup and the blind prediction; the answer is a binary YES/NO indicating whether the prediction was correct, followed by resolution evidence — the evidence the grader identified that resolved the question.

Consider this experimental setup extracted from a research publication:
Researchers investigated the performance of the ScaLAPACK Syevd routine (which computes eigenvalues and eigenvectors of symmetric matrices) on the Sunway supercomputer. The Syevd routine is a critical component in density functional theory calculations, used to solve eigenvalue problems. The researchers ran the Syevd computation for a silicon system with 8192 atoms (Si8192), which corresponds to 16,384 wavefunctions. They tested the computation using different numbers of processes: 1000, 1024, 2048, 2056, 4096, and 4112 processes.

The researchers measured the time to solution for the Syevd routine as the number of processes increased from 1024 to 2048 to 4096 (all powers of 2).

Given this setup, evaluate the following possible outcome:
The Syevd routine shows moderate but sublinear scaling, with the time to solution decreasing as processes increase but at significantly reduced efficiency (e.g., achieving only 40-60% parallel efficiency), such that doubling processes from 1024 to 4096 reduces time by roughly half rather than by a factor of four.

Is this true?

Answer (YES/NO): NO